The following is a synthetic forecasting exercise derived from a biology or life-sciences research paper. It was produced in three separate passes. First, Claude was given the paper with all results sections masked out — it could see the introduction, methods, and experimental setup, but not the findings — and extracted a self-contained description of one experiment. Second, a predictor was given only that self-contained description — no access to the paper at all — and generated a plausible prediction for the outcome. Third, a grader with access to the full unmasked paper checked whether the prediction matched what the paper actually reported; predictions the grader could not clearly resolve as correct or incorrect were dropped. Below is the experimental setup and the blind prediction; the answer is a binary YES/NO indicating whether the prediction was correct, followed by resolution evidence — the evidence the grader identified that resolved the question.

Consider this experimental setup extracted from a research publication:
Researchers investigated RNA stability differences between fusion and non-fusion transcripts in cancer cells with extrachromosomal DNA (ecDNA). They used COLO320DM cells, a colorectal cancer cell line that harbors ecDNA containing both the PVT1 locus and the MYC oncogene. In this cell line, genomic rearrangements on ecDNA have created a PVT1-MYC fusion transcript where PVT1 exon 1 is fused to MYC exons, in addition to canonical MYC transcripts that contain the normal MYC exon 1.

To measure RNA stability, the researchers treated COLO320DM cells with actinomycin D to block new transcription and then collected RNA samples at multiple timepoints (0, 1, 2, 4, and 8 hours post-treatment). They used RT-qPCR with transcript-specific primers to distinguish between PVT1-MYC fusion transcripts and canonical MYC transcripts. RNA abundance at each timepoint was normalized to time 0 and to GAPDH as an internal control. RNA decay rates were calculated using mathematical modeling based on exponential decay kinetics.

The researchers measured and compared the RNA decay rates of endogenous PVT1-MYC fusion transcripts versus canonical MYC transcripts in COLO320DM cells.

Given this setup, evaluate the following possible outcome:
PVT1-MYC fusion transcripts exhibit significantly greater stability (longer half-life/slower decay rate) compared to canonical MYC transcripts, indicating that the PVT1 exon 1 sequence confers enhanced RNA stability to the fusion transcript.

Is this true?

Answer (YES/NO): YES